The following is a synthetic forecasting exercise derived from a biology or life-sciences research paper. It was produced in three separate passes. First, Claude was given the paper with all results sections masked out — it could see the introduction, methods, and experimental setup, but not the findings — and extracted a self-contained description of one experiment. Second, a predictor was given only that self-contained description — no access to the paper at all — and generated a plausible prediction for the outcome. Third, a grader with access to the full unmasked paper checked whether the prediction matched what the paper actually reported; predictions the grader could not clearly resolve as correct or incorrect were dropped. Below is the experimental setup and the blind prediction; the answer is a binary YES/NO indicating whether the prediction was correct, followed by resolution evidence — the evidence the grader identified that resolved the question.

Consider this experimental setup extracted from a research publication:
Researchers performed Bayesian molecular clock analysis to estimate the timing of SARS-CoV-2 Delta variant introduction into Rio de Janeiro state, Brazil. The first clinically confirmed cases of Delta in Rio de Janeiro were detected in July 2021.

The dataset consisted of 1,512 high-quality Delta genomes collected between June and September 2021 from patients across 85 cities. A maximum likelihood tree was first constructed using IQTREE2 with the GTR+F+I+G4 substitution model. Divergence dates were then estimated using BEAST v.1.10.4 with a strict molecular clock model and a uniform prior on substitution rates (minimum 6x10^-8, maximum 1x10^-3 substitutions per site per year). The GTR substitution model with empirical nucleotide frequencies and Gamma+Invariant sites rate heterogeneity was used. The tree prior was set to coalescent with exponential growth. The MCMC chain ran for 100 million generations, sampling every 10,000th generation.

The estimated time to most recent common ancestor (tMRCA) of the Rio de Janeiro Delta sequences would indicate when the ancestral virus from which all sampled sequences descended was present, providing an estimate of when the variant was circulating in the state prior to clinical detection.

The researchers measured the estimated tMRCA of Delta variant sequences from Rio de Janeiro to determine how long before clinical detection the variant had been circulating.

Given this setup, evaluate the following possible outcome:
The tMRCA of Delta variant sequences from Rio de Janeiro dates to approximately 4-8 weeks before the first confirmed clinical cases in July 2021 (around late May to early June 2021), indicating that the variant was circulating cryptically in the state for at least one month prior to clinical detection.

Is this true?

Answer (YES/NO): YES